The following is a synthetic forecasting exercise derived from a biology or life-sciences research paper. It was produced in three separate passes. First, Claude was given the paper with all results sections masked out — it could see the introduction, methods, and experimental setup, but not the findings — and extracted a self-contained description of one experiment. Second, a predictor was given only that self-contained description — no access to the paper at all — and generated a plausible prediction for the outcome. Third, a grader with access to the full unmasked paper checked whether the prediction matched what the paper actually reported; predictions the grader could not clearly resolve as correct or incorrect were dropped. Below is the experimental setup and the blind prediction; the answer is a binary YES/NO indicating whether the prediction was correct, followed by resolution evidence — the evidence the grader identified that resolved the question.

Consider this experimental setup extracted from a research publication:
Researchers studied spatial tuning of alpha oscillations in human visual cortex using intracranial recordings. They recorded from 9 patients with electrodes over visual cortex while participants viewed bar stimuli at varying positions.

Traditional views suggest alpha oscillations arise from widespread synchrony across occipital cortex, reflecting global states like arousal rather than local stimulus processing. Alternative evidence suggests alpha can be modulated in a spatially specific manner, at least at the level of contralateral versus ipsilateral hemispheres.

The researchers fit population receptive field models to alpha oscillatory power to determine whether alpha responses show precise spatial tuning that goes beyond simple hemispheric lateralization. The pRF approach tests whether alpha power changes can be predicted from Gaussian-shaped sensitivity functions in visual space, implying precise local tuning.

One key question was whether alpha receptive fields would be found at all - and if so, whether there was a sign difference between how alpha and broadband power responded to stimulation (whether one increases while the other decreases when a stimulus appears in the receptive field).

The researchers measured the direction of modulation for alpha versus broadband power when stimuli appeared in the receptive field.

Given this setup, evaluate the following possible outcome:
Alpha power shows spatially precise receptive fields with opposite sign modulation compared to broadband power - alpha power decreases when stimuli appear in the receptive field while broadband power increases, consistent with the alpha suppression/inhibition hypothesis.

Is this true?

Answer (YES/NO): YES